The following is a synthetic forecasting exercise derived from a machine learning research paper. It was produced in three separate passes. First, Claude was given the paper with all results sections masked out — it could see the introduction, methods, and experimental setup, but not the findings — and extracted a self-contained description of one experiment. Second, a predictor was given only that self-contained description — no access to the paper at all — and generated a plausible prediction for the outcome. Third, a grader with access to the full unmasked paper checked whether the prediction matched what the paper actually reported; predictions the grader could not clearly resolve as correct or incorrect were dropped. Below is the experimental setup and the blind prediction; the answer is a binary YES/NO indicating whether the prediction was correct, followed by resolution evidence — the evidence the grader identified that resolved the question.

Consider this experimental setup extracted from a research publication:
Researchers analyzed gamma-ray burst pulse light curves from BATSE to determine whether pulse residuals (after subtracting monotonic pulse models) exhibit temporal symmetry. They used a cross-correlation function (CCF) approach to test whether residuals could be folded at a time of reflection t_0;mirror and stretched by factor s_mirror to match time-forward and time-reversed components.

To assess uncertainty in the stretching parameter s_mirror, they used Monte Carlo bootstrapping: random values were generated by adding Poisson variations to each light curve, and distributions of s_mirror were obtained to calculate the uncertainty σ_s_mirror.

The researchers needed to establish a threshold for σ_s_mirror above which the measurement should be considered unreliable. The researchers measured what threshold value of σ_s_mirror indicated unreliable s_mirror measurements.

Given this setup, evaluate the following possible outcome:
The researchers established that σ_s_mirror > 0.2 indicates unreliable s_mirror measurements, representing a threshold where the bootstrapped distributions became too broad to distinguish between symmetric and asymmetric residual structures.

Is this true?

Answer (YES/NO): NO